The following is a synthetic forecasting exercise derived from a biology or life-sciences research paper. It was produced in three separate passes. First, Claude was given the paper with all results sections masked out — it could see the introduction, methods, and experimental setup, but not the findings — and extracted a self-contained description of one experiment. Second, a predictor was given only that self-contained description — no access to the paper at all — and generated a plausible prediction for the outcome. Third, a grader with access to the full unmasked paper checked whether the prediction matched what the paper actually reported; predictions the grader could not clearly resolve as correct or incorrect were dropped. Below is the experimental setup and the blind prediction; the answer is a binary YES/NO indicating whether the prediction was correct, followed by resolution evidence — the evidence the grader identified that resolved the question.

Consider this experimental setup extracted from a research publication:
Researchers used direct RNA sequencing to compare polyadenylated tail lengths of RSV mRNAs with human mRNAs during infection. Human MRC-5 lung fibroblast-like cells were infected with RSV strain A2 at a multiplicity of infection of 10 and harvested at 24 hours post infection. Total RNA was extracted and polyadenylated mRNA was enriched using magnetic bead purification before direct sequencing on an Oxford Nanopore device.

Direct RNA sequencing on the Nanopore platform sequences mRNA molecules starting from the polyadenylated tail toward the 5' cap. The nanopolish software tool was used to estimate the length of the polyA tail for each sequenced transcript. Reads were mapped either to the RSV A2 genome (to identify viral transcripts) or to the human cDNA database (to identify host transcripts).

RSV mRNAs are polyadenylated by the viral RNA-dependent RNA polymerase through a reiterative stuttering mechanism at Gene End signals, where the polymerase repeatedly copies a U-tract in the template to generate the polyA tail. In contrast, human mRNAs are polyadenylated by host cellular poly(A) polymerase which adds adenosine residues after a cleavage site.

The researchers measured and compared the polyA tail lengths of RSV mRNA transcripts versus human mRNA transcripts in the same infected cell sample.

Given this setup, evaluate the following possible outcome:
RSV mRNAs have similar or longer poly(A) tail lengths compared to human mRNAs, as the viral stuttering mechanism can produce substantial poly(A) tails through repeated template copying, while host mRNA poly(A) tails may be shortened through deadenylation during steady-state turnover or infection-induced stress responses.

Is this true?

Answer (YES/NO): YES